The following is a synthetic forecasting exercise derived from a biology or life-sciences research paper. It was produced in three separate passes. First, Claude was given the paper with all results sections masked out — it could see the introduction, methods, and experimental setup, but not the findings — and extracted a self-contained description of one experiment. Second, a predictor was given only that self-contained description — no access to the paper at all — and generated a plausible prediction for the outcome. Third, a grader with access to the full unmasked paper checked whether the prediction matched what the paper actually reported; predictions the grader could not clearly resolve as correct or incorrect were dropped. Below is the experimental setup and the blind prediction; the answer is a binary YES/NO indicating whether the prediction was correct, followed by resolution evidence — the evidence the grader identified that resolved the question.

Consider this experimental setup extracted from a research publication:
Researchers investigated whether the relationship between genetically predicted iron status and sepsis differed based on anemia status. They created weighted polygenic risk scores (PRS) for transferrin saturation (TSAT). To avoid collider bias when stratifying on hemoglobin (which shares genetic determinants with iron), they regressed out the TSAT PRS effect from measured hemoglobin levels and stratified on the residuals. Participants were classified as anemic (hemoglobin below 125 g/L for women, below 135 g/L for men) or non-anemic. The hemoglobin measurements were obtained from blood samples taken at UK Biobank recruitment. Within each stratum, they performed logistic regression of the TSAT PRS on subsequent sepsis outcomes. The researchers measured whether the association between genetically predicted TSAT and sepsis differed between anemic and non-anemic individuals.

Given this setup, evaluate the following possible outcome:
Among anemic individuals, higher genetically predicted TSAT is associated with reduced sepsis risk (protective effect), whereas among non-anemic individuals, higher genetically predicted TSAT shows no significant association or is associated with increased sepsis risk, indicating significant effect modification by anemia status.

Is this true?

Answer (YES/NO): NO